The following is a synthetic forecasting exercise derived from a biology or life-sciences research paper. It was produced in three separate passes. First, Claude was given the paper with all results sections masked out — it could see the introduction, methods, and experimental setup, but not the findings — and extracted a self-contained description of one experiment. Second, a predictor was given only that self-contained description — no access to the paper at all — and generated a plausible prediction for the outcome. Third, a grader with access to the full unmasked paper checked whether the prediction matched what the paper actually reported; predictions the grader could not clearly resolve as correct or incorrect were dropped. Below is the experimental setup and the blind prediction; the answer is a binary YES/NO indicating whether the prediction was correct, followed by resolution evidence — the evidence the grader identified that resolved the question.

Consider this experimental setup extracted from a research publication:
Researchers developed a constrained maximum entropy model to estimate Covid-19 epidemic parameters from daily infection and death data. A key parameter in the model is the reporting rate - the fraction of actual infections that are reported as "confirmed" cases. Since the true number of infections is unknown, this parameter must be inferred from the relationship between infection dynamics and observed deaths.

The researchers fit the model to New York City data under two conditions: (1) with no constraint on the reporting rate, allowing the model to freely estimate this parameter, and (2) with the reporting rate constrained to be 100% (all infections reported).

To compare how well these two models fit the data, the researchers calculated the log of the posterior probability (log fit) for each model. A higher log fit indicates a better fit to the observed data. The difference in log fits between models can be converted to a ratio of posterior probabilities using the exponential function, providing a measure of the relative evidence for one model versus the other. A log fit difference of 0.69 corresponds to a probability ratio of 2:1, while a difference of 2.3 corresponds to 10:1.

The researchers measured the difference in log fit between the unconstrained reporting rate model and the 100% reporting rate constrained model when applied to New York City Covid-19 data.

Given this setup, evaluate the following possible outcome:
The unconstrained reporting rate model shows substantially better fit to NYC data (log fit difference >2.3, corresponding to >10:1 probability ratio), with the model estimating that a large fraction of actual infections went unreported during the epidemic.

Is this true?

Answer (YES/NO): NO